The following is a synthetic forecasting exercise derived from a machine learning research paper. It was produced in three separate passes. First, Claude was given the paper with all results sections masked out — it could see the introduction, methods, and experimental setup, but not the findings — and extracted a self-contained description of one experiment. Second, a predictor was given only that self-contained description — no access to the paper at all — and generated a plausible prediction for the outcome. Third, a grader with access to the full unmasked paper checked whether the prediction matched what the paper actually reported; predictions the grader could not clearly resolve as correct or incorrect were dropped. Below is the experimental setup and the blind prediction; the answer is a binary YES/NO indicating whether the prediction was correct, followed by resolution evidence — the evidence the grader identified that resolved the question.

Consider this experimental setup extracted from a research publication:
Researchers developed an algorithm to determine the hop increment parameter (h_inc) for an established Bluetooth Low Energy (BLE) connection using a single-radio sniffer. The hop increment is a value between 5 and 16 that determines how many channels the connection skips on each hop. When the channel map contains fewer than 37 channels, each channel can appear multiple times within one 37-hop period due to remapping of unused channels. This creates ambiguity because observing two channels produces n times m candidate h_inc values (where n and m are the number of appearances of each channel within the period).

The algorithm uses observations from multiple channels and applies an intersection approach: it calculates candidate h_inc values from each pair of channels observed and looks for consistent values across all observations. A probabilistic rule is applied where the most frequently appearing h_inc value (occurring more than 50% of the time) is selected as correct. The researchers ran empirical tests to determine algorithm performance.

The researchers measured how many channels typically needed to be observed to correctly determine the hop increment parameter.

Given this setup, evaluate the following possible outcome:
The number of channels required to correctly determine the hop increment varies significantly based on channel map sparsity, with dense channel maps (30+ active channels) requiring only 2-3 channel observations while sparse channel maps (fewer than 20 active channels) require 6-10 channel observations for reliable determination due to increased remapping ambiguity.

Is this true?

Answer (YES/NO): NO